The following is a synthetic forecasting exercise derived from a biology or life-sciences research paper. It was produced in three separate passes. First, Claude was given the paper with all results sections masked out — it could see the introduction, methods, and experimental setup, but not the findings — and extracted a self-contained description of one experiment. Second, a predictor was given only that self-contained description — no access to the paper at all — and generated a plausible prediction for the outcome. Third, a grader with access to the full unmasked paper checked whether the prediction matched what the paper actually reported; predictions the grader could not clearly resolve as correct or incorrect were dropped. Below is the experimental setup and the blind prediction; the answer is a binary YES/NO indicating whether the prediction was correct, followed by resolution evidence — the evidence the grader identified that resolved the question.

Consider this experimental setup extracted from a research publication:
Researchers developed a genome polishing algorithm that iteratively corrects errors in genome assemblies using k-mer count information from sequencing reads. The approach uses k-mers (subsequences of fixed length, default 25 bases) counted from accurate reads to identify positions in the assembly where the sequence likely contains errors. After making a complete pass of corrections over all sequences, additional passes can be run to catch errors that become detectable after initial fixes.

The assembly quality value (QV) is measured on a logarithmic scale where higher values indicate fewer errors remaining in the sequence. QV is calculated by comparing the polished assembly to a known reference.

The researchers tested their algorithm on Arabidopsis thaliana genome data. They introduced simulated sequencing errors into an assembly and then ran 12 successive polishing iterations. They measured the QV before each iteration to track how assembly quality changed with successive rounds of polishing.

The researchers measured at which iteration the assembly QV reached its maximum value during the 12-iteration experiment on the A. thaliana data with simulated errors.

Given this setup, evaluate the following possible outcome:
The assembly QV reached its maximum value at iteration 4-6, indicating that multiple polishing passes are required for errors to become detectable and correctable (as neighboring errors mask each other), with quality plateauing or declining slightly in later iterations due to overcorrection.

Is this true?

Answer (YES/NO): YES